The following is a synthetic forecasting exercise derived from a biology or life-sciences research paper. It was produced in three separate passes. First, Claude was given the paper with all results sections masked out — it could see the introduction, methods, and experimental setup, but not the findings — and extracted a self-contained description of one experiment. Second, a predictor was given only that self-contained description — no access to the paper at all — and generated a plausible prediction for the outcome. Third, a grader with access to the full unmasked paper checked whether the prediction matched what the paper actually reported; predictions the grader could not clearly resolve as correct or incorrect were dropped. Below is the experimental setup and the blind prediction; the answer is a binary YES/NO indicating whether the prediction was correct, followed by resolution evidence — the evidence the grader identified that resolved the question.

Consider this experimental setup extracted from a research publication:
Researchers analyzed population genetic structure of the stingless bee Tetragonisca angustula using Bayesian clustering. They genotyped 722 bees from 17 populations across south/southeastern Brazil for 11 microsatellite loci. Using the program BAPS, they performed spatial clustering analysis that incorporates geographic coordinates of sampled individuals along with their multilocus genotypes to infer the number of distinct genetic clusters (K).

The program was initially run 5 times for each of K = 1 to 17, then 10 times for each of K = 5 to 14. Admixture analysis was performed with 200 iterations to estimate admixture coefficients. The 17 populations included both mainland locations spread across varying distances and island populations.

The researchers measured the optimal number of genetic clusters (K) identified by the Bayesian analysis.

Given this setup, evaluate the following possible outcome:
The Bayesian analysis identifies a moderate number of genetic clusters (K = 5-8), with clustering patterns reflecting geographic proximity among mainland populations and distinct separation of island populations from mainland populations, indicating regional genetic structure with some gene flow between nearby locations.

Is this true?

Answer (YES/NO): NO